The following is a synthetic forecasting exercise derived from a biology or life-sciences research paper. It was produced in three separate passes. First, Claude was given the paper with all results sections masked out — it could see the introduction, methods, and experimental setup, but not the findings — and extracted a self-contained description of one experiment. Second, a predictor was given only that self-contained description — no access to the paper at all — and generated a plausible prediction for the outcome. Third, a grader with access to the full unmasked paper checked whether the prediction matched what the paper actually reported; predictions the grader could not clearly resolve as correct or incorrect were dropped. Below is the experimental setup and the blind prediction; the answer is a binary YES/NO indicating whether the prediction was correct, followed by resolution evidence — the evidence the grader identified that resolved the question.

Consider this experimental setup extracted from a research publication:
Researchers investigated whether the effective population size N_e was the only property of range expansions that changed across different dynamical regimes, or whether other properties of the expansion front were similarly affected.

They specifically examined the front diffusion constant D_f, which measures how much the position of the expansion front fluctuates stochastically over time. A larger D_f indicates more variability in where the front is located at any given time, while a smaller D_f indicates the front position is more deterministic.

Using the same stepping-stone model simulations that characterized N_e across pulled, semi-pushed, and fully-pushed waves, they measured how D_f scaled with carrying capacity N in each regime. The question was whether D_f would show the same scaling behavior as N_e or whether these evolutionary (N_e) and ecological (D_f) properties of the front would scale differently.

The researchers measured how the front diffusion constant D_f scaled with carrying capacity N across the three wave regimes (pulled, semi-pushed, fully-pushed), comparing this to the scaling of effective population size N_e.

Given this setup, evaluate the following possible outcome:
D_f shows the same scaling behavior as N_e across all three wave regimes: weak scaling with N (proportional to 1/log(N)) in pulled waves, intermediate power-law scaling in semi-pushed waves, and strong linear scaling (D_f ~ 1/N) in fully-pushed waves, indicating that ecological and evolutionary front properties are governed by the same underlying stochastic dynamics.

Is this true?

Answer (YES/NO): NO